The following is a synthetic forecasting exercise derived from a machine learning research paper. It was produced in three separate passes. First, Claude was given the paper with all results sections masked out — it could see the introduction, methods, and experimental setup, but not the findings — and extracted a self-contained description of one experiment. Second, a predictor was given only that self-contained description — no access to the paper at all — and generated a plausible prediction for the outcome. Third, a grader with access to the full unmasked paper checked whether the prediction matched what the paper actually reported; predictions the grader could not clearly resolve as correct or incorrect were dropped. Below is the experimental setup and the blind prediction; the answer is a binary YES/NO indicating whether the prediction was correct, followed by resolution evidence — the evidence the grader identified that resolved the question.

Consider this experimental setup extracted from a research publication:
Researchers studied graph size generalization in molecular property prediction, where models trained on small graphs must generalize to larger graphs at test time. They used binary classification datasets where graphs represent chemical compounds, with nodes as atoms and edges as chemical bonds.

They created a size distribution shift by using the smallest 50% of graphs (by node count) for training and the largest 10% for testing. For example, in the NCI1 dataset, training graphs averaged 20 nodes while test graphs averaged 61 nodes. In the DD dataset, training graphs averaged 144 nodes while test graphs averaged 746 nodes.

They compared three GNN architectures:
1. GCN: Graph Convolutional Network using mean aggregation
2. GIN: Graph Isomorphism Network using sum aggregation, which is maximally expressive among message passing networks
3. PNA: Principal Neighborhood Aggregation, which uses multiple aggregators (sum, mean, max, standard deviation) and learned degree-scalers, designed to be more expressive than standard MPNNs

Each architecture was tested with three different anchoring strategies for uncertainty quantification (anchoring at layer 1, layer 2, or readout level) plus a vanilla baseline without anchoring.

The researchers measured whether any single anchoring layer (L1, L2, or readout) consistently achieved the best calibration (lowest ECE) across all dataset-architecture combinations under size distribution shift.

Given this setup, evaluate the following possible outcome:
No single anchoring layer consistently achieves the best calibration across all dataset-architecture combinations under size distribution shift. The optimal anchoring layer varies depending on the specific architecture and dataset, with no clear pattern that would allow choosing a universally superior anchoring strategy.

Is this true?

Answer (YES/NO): YES